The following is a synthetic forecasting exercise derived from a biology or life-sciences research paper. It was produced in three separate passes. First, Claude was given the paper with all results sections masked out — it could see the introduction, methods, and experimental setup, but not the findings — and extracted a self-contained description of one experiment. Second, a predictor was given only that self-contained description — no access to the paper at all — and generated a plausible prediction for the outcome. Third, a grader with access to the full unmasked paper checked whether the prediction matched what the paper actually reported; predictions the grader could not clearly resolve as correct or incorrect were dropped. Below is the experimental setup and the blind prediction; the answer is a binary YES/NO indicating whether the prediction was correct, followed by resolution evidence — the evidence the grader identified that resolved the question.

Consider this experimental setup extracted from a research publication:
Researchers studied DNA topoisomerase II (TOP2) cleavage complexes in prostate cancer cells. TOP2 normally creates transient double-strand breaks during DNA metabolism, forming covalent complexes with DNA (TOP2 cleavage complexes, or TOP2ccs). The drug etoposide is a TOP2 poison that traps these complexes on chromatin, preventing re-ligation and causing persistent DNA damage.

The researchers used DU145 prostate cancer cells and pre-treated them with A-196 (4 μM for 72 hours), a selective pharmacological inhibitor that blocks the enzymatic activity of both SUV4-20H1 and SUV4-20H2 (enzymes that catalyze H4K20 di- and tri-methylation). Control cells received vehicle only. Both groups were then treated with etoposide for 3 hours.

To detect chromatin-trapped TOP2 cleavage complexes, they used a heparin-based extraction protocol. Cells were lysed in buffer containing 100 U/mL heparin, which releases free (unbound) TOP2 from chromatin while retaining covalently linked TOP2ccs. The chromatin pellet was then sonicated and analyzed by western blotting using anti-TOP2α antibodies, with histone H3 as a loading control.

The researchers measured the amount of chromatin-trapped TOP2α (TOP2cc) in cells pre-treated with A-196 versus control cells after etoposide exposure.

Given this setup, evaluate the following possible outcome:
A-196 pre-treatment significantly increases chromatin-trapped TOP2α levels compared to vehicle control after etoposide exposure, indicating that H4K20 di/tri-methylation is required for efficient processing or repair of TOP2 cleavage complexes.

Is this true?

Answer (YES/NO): YES